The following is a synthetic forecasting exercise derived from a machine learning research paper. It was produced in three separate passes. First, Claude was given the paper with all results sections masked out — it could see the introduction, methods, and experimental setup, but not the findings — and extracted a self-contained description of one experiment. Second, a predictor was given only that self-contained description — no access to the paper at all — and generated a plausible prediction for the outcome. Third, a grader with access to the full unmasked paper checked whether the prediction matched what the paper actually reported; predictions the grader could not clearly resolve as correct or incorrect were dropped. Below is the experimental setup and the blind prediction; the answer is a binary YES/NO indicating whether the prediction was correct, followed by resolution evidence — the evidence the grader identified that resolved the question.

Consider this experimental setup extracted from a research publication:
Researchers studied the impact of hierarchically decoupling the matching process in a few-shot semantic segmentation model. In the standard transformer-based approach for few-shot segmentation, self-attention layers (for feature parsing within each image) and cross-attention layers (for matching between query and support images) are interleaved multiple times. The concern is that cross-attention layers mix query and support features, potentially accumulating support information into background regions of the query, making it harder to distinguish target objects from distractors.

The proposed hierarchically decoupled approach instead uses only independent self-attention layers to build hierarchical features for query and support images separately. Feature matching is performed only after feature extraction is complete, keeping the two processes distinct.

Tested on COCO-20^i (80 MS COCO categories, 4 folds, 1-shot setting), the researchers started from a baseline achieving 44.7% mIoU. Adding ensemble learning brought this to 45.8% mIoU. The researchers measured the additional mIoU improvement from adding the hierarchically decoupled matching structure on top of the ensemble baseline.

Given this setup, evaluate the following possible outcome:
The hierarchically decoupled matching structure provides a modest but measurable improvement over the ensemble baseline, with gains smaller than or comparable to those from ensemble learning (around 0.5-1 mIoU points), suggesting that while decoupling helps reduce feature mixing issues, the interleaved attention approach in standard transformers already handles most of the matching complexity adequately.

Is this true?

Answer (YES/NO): NO